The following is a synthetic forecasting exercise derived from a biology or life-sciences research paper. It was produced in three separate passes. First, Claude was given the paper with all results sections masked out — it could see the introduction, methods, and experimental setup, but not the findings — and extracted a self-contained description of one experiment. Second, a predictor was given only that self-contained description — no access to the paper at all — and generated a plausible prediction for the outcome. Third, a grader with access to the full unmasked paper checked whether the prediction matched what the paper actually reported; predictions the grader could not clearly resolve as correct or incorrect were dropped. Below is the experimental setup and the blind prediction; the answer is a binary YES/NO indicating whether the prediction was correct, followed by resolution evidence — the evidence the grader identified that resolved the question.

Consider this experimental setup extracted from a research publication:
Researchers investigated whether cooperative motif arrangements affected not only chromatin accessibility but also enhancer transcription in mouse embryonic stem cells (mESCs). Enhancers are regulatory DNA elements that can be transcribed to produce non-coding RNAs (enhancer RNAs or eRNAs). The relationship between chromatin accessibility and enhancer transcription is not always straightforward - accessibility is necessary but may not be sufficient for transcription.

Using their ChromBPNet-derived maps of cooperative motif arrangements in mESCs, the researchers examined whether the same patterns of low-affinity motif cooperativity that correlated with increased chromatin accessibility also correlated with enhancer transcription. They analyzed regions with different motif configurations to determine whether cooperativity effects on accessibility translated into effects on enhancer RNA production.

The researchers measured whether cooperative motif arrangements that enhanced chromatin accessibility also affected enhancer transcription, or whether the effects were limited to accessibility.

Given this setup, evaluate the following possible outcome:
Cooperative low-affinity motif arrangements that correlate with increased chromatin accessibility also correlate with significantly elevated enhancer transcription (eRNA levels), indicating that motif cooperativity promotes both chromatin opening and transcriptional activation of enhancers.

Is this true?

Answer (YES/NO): YES